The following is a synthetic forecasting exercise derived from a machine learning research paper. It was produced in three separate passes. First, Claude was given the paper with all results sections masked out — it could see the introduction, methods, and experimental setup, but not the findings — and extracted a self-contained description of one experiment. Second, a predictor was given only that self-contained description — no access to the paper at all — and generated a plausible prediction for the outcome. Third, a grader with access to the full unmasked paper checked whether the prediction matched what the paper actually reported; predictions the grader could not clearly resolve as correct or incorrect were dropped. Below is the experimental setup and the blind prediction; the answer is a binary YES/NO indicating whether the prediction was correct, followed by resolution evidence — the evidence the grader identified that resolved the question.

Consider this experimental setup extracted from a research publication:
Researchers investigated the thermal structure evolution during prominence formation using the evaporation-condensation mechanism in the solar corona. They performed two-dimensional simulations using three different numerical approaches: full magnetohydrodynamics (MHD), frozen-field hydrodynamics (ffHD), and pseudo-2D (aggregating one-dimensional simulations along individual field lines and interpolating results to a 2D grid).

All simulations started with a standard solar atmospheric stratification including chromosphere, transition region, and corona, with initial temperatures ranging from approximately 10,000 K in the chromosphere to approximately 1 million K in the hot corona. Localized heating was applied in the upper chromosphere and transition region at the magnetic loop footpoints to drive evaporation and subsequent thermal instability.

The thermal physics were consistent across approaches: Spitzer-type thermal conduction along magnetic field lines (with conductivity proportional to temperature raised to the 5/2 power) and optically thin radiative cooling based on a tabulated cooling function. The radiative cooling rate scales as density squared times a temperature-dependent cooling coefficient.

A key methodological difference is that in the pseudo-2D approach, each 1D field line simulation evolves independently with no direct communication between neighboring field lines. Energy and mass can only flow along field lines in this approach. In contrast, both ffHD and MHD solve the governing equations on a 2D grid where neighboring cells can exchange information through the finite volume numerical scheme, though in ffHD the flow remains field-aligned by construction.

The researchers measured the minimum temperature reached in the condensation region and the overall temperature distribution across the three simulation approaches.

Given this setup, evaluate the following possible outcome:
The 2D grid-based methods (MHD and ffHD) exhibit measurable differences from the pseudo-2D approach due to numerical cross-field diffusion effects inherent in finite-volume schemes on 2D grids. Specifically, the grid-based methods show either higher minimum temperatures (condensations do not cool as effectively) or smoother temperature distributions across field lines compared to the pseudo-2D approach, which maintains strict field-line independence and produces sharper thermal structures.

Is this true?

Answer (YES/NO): NO